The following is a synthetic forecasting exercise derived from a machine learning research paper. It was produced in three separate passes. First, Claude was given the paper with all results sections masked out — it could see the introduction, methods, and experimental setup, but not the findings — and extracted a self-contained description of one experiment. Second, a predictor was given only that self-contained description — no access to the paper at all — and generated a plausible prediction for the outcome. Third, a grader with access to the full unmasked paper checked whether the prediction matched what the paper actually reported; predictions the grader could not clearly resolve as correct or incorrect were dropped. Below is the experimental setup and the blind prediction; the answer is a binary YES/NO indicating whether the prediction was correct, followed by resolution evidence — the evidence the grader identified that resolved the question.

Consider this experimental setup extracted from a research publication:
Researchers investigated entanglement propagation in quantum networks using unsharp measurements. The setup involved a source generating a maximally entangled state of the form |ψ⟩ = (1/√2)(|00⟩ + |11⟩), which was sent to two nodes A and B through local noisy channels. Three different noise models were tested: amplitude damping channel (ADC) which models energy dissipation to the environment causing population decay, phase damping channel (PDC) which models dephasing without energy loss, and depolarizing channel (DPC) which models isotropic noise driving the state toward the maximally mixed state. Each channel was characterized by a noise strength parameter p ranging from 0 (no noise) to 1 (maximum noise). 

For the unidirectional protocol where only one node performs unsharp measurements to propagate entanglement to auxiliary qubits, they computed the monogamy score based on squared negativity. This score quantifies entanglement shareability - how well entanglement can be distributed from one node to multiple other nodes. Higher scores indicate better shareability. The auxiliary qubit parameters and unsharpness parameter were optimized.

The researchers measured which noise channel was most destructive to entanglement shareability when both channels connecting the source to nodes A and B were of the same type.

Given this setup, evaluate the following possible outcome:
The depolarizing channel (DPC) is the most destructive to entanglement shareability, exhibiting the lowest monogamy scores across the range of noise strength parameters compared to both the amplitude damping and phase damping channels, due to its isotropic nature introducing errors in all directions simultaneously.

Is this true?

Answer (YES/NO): YES